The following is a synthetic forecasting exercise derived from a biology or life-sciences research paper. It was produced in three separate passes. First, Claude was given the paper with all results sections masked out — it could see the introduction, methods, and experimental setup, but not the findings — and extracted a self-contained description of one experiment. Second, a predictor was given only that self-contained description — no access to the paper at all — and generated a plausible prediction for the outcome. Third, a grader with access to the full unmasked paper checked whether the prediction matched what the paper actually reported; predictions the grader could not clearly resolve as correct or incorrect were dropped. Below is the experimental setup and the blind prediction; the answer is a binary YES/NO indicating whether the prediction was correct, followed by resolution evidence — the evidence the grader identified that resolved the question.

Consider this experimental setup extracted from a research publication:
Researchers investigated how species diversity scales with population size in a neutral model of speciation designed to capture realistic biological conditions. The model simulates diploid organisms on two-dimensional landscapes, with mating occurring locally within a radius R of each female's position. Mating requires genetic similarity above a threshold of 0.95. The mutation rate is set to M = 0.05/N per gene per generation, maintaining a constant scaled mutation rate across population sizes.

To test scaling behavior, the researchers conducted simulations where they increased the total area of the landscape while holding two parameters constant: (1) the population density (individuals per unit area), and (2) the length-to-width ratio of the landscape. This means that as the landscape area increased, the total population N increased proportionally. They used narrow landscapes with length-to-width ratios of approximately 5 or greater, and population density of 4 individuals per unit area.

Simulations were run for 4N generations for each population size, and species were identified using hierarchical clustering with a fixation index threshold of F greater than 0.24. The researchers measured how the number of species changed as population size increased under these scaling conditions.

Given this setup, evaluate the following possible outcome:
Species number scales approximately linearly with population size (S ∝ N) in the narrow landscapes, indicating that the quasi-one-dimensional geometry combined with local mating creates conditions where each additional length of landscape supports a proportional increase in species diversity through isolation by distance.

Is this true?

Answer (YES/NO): NO